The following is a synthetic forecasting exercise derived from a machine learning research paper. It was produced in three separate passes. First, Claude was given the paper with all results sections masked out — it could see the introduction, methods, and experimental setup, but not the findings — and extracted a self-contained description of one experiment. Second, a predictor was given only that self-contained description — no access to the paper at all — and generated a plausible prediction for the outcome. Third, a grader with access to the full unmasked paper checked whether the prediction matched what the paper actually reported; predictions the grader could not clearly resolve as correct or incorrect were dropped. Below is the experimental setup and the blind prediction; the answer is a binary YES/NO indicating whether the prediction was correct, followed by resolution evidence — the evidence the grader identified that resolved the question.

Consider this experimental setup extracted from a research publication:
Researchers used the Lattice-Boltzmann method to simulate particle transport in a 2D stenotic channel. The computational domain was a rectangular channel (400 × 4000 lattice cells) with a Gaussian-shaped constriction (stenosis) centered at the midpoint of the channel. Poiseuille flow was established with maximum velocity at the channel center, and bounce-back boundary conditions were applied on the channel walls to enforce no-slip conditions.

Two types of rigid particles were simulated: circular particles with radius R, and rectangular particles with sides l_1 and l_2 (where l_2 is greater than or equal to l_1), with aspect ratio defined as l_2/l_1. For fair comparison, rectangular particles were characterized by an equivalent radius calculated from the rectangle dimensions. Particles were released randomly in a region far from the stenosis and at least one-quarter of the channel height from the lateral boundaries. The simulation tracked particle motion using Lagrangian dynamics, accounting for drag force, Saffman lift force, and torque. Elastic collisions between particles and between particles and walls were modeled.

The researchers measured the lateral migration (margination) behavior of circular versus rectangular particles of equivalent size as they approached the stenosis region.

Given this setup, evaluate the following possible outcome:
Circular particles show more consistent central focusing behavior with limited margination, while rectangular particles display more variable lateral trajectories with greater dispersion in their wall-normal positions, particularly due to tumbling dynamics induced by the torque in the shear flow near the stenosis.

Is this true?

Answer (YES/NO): YES